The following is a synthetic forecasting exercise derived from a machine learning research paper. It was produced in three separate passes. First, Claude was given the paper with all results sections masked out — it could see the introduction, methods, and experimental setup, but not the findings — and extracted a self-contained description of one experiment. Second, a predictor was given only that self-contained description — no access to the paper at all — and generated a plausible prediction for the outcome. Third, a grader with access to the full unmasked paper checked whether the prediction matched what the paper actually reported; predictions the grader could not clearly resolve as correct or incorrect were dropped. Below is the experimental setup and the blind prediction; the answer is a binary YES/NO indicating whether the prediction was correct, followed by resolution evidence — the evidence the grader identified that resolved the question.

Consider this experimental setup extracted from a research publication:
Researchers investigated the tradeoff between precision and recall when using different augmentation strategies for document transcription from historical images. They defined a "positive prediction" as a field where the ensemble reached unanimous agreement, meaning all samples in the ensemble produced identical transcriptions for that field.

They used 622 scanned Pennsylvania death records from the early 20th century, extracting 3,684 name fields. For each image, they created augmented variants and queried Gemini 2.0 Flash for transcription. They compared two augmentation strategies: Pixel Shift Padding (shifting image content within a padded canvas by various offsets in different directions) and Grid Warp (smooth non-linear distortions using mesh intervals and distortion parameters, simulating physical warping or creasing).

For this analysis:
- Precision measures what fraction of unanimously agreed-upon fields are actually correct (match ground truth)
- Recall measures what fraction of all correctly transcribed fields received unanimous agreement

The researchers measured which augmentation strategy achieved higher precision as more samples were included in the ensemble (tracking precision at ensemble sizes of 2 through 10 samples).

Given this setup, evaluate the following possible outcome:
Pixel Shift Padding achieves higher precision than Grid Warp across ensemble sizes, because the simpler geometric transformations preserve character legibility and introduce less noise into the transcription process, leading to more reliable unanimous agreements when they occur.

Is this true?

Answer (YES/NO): NO